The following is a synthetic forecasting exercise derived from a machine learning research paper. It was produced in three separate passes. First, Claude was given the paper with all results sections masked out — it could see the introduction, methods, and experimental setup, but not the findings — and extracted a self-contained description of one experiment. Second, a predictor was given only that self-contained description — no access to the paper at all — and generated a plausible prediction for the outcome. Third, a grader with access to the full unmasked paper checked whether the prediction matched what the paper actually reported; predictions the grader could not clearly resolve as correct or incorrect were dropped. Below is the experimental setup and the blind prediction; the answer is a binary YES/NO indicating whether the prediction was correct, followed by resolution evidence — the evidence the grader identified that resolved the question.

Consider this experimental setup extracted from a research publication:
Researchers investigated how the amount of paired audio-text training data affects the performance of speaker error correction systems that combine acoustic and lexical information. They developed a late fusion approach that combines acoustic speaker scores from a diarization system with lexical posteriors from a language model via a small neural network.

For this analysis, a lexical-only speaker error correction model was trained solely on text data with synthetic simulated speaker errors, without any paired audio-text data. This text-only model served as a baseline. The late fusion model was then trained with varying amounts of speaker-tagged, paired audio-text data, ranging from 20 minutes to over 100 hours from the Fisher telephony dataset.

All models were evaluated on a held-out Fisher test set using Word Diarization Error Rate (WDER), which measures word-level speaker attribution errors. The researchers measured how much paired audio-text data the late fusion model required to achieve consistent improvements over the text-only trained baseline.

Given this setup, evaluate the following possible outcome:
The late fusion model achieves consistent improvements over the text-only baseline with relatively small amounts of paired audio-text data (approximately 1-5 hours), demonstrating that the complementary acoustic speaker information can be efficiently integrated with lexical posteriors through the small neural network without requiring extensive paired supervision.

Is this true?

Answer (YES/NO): NO